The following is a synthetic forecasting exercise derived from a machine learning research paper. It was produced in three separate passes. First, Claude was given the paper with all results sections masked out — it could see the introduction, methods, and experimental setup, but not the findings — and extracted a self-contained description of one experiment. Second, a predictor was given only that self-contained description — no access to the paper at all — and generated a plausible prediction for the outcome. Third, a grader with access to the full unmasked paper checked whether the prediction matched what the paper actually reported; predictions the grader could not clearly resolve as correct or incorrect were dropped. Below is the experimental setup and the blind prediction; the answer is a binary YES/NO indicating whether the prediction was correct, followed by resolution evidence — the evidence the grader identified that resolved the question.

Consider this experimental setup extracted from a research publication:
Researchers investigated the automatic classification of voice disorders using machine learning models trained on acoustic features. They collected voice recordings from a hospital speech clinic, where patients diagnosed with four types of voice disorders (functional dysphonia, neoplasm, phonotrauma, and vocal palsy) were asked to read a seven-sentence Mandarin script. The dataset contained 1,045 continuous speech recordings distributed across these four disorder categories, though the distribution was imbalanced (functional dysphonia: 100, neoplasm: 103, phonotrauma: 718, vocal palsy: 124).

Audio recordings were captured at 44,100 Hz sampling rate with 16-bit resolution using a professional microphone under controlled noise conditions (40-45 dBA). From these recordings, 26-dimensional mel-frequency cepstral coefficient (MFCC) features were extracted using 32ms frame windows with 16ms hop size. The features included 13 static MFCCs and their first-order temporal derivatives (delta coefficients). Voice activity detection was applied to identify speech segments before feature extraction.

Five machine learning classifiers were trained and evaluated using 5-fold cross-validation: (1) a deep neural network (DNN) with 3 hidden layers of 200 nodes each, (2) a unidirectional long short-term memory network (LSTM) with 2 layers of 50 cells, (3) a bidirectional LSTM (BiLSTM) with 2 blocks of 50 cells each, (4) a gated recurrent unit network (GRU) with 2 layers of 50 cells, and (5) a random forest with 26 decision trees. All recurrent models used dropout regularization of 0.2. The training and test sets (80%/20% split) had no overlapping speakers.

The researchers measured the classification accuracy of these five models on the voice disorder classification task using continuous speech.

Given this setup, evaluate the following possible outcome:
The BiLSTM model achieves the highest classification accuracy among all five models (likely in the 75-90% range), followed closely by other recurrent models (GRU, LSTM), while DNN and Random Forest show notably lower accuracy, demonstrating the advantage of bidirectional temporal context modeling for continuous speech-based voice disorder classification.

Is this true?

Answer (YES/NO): YES